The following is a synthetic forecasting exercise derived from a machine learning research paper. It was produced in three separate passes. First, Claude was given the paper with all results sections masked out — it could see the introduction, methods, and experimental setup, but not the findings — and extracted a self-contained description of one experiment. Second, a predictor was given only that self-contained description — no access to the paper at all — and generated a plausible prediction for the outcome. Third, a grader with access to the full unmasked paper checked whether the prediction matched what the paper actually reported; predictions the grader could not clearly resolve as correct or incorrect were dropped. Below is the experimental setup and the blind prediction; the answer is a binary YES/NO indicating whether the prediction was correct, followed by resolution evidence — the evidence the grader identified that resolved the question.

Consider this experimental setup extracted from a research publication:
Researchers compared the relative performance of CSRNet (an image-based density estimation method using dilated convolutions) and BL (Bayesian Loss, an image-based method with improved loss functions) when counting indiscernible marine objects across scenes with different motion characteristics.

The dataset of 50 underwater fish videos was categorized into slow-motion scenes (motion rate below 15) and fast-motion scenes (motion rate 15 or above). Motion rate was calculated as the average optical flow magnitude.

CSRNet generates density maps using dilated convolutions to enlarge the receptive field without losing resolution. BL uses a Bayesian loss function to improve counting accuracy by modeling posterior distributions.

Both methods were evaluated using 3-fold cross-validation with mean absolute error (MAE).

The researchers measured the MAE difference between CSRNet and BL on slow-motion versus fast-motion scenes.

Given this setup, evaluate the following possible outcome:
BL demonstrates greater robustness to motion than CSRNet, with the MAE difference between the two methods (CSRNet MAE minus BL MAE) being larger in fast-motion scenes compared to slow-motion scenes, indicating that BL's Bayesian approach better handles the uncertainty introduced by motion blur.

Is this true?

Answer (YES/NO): NO